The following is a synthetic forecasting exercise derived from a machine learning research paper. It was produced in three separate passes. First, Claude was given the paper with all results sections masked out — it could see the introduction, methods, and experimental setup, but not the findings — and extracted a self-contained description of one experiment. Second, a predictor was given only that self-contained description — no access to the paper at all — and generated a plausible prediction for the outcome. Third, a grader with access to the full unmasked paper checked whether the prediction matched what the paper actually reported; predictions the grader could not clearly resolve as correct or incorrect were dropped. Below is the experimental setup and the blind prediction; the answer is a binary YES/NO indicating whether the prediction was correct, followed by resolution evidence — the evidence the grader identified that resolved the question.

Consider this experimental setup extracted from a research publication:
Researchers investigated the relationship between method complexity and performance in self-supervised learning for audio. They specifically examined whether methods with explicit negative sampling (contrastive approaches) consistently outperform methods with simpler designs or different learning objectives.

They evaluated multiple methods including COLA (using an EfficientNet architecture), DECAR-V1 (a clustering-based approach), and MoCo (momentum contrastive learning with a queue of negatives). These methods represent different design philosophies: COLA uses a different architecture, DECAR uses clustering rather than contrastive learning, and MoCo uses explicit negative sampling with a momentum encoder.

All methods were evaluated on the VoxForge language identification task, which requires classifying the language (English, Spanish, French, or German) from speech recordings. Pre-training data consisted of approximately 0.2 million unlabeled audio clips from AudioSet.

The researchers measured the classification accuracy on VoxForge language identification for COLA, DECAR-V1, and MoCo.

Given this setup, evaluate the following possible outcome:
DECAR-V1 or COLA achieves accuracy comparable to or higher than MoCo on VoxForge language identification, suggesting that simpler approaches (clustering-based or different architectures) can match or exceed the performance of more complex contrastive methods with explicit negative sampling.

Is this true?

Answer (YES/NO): NO